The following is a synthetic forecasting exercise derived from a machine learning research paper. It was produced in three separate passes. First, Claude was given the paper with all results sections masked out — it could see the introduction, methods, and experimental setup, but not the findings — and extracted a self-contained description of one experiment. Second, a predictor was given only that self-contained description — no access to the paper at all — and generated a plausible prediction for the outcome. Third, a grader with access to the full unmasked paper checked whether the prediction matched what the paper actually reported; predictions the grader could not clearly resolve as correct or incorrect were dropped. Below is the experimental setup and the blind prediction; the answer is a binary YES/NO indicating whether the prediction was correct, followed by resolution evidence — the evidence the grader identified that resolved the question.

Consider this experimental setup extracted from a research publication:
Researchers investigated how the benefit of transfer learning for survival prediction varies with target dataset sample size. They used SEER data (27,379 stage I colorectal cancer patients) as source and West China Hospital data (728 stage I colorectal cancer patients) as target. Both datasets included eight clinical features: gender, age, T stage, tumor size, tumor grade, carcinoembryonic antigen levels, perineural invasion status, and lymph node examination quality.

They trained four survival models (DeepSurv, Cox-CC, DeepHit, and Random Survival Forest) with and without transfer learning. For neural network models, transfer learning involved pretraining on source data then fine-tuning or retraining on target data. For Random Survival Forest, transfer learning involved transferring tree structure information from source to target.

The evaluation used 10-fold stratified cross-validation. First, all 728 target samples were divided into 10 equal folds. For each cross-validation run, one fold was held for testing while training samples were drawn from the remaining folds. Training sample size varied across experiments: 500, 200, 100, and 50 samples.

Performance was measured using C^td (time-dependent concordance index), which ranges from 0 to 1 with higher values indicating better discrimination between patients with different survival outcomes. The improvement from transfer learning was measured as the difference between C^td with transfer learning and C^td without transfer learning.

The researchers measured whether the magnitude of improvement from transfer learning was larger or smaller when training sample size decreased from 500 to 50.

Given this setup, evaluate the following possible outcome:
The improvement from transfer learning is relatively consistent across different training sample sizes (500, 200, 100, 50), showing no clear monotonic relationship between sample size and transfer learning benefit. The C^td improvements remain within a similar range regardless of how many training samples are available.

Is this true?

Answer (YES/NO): NO